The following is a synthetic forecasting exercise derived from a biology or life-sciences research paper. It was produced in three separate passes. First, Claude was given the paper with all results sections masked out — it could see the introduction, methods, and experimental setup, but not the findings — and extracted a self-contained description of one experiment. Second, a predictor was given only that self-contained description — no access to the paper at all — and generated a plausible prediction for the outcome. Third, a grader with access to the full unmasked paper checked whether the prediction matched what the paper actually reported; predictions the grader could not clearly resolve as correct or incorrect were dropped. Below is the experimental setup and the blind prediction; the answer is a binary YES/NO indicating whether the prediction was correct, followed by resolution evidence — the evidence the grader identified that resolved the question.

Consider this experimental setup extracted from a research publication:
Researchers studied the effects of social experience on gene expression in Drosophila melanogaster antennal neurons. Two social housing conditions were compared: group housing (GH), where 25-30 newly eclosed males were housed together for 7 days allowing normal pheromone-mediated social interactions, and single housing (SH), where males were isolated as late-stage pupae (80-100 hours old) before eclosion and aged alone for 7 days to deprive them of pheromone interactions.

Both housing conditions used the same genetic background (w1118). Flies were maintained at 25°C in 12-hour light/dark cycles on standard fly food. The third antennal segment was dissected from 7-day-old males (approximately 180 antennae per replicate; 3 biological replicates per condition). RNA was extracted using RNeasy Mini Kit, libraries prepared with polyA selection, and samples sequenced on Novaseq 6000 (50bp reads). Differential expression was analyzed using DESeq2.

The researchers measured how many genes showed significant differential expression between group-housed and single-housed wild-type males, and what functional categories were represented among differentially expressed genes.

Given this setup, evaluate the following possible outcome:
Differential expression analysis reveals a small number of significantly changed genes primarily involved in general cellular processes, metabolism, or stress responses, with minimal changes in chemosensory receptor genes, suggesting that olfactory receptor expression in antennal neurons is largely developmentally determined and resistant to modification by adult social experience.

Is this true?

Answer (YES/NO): NO